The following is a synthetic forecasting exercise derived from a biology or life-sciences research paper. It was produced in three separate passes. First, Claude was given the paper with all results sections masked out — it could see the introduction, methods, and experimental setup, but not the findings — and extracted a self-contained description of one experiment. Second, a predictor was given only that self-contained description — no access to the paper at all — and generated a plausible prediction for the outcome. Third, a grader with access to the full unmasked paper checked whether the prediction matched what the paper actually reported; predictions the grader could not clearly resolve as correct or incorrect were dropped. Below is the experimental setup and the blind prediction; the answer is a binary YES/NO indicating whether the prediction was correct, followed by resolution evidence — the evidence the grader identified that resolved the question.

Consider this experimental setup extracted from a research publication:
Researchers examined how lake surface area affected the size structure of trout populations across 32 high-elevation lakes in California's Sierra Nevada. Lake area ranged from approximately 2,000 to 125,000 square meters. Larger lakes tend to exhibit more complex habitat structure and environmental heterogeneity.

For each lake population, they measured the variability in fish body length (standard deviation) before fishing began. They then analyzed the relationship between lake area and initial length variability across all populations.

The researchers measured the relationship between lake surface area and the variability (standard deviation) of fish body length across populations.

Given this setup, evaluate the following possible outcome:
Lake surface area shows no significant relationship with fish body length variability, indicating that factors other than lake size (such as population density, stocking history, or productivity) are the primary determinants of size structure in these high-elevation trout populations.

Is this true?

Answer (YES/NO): NO